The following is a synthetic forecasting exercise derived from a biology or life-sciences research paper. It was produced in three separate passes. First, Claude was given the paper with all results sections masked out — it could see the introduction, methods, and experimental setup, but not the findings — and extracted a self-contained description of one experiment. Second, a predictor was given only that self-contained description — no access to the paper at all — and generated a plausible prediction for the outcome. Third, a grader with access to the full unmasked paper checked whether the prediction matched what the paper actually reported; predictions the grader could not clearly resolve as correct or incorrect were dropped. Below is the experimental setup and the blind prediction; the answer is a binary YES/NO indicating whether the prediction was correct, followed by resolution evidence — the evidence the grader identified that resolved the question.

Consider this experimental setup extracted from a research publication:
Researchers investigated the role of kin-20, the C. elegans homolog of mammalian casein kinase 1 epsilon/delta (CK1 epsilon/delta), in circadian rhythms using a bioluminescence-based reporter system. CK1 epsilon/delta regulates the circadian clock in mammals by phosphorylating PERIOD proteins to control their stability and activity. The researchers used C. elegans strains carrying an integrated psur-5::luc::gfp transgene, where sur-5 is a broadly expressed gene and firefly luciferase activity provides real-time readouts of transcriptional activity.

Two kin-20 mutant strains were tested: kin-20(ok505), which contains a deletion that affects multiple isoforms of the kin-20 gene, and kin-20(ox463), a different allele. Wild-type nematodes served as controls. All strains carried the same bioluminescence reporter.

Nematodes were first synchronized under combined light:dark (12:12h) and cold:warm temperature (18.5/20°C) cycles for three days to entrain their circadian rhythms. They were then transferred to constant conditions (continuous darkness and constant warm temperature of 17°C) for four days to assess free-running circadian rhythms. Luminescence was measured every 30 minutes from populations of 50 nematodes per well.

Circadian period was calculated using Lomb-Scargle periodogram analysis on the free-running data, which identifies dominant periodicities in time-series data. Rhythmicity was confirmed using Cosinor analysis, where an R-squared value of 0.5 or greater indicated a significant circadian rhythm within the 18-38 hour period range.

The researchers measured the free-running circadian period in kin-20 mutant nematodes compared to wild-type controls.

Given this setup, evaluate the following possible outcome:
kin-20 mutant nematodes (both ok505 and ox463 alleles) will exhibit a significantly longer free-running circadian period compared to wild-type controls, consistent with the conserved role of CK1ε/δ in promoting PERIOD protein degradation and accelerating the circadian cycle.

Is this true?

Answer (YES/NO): YES